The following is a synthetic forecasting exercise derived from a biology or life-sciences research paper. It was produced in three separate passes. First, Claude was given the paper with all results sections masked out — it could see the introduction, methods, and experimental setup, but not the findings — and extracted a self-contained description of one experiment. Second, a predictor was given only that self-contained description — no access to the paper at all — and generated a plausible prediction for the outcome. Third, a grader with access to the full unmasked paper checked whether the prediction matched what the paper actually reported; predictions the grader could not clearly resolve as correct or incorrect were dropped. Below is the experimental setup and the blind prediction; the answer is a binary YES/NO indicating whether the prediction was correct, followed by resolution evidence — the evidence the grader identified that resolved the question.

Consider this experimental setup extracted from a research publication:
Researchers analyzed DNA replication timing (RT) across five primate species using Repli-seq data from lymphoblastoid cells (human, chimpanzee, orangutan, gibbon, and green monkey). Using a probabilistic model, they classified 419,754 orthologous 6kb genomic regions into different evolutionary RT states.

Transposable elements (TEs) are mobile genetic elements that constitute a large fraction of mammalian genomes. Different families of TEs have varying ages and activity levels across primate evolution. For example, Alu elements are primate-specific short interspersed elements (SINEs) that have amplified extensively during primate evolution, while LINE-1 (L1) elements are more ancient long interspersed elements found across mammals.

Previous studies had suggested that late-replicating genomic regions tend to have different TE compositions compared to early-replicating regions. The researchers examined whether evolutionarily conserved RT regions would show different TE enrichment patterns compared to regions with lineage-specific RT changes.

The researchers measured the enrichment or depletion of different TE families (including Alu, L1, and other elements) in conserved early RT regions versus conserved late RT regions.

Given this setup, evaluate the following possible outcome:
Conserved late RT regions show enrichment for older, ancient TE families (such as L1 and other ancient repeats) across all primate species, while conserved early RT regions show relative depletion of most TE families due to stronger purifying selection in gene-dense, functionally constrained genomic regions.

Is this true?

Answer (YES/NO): NO